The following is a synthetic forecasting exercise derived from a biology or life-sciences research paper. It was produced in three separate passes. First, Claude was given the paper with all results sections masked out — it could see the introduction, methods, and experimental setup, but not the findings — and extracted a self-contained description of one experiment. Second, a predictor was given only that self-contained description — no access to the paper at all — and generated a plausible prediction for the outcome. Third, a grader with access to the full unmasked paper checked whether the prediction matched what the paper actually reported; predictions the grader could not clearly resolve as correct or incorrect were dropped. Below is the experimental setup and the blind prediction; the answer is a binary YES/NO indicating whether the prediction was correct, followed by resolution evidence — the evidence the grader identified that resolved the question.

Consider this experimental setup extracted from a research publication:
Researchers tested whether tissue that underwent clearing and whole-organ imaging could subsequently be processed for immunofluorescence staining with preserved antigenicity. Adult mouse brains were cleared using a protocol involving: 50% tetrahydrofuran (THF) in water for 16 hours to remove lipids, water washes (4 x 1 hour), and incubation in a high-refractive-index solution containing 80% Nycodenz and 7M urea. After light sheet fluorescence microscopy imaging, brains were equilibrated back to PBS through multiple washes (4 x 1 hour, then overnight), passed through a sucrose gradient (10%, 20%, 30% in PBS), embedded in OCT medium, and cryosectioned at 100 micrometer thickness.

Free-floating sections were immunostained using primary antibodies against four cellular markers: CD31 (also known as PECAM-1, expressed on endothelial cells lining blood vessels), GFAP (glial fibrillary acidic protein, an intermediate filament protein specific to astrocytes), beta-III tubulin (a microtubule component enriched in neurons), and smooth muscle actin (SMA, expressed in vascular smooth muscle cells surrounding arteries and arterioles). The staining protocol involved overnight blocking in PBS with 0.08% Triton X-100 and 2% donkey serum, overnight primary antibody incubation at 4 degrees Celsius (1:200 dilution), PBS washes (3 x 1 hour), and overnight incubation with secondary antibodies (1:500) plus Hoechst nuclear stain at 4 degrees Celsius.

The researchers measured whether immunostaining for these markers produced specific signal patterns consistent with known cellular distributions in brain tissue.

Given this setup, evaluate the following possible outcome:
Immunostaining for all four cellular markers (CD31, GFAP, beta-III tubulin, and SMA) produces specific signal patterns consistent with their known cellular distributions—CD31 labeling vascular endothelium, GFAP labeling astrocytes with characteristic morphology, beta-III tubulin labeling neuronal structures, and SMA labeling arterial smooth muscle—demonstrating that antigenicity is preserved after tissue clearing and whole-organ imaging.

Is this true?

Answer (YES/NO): YES